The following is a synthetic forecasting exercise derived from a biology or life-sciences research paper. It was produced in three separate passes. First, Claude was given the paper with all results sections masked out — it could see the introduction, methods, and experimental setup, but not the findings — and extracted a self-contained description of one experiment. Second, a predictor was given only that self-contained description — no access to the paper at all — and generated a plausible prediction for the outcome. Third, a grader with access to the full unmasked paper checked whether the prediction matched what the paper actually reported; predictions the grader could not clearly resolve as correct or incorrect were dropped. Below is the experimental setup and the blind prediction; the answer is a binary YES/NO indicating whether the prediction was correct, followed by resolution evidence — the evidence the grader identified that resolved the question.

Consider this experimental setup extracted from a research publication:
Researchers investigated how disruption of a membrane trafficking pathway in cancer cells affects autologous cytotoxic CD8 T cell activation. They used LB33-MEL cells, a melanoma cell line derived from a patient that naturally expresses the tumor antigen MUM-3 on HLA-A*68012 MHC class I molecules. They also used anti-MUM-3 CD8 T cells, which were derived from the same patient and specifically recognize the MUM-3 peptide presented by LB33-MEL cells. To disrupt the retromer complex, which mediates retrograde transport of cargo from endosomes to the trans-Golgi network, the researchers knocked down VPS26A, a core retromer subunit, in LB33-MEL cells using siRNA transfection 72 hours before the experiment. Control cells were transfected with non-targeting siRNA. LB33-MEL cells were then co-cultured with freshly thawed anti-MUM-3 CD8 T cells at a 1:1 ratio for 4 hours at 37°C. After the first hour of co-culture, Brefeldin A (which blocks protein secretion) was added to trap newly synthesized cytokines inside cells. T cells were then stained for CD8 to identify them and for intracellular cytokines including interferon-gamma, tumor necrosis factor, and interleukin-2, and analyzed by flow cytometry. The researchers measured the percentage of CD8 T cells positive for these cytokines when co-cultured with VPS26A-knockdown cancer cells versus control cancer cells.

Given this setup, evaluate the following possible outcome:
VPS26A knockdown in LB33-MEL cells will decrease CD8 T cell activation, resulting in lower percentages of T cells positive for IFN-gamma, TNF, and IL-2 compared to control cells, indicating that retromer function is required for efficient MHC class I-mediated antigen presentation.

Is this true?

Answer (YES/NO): NO